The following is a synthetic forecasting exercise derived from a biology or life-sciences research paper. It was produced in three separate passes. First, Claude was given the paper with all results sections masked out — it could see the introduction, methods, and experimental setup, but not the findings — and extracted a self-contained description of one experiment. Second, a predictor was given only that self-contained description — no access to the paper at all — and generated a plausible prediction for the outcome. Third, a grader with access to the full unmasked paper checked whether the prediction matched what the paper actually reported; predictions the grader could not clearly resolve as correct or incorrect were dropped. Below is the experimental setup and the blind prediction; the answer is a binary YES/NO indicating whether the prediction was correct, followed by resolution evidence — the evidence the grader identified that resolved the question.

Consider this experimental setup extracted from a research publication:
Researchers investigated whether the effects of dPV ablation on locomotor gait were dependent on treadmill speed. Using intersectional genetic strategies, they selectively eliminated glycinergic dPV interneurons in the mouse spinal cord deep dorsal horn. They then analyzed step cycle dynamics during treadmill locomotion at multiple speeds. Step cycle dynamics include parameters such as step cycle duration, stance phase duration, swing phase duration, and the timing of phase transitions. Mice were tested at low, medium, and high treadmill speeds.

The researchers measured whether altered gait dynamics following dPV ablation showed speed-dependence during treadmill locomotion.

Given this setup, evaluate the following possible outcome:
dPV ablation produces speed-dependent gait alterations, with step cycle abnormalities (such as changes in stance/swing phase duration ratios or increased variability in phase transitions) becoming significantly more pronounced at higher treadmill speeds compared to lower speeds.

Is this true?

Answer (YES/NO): YES